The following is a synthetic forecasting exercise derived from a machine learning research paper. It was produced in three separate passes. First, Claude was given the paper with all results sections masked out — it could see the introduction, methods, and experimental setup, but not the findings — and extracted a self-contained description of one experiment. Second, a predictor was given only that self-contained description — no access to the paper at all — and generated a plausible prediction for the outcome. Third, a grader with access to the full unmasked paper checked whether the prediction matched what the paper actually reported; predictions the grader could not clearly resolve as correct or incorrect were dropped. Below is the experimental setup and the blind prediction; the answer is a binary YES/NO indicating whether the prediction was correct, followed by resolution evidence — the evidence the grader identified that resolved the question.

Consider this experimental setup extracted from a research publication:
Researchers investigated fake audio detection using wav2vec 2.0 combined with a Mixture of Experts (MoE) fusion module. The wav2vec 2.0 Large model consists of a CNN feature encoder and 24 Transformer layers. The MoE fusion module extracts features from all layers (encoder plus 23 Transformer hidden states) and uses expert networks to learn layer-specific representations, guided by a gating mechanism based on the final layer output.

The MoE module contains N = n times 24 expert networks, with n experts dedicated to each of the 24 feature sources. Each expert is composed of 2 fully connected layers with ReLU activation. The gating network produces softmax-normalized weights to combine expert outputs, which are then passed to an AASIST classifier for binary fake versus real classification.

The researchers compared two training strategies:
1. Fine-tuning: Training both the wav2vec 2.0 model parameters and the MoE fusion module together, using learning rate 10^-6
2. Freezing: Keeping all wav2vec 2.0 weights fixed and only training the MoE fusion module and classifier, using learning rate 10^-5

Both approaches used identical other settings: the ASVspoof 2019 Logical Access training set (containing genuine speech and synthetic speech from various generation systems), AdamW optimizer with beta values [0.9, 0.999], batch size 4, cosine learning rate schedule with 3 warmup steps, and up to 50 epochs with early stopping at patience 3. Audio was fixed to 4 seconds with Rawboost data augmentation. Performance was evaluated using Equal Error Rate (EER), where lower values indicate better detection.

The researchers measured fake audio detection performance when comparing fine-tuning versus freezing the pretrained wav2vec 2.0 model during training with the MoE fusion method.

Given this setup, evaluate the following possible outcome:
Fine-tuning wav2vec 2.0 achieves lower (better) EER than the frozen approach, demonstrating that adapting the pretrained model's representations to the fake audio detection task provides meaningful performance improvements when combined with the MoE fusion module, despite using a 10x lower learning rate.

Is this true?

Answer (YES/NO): NO